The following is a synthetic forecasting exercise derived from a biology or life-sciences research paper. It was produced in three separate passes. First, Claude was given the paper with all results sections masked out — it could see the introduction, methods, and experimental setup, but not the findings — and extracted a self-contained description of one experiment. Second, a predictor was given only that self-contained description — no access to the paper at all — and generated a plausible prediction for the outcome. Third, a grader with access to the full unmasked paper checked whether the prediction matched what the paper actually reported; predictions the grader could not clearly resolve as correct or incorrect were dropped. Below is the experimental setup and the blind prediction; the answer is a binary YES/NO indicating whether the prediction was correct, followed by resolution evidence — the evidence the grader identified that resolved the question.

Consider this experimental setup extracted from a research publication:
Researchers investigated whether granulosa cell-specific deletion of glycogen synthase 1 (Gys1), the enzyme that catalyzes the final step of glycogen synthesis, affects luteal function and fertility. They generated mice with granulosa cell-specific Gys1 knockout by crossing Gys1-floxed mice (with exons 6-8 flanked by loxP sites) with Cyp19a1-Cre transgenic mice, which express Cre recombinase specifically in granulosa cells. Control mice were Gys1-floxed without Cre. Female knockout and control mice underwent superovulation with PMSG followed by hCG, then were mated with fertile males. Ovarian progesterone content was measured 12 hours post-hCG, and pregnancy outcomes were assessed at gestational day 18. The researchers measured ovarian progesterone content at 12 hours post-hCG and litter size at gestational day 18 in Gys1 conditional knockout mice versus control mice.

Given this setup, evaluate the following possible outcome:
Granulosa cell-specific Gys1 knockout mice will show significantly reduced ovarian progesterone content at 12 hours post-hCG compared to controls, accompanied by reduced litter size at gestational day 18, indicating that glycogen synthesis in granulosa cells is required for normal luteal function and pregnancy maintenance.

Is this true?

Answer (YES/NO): YES